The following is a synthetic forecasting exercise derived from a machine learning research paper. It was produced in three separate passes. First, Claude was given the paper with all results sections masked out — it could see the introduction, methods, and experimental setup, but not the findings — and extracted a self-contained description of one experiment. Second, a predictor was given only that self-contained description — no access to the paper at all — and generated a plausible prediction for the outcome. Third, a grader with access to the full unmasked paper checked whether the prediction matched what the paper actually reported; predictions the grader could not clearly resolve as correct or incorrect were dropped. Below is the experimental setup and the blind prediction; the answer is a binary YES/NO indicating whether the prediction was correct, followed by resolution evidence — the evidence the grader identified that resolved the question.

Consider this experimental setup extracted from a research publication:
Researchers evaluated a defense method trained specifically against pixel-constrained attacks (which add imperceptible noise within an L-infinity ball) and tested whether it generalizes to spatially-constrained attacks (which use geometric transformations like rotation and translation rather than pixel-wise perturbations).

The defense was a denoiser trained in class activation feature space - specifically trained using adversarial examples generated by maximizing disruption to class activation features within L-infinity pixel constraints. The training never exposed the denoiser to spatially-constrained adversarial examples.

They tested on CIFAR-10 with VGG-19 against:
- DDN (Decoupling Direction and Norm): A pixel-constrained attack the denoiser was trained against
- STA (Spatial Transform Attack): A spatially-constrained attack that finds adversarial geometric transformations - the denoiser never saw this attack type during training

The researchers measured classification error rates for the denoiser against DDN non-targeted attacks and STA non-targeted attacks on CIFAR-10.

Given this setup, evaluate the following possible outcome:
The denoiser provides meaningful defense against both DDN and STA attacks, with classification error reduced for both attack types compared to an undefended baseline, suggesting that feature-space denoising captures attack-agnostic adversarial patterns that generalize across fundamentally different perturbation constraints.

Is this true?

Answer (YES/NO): YES